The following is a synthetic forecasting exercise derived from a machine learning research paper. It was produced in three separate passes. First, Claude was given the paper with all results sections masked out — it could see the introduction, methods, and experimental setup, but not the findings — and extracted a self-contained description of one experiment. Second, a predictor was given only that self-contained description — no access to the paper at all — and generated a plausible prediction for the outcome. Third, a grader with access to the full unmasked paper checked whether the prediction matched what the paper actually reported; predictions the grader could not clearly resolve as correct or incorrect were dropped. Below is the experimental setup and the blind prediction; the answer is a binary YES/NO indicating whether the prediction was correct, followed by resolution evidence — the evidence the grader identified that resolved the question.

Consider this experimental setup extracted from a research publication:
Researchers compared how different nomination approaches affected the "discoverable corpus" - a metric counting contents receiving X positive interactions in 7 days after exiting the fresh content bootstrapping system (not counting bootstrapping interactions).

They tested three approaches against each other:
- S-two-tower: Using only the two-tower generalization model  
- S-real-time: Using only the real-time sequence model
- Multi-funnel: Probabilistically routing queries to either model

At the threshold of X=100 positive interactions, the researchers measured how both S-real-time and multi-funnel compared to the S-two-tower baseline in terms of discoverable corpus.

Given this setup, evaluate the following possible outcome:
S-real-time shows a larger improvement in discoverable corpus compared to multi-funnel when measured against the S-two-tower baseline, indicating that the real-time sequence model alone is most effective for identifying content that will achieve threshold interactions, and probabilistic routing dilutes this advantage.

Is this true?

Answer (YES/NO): NO